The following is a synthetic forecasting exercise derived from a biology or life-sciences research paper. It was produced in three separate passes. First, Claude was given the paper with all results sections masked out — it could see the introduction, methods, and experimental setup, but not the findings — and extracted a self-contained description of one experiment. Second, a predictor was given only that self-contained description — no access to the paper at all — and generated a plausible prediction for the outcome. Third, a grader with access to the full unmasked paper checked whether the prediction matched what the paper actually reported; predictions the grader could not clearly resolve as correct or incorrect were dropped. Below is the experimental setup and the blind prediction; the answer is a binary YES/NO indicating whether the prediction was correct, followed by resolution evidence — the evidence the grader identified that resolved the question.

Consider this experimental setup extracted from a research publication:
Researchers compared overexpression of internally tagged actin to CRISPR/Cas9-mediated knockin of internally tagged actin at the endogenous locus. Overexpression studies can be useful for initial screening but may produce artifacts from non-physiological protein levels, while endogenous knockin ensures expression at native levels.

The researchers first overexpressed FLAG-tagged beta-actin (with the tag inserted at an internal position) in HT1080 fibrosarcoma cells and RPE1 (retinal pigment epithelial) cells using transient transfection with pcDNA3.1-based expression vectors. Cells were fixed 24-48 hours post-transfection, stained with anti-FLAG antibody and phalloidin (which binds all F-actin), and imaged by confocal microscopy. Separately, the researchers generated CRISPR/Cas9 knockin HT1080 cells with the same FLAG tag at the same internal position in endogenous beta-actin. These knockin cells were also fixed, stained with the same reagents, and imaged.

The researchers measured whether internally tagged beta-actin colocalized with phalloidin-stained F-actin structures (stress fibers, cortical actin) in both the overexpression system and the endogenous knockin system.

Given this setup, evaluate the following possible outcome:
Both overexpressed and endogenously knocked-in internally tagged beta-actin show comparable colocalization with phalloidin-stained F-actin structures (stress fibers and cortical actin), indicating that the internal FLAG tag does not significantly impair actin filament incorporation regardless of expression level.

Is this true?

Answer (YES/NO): YES